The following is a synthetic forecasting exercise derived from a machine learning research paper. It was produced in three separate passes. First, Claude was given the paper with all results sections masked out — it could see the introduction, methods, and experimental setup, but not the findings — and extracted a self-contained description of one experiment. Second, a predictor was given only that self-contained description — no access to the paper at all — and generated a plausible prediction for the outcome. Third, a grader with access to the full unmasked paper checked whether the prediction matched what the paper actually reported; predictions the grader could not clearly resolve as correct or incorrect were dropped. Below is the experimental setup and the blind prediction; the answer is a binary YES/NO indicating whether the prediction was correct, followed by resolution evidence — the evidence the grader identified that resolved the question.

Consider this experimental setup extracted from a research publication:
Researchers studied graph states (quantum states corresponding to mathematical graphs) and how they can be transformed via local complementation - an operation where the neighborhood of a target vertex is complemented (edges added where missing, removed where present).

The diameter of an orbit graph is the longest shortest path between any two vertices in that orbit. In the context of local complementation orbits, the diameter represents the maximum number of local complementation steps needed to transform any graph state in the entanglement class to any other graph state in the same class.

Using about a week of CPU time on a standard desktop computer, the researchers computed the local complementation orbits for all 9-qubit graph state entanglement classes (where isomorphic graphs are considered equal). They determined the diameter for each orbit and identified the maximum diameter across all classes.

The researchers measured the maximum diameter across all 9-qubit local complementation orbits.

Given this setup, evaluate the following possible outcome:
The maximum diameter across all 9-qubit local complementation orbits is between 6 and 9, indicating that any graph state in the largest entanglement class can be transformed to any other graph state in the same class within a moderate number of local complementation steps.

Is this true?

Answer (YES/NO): YES